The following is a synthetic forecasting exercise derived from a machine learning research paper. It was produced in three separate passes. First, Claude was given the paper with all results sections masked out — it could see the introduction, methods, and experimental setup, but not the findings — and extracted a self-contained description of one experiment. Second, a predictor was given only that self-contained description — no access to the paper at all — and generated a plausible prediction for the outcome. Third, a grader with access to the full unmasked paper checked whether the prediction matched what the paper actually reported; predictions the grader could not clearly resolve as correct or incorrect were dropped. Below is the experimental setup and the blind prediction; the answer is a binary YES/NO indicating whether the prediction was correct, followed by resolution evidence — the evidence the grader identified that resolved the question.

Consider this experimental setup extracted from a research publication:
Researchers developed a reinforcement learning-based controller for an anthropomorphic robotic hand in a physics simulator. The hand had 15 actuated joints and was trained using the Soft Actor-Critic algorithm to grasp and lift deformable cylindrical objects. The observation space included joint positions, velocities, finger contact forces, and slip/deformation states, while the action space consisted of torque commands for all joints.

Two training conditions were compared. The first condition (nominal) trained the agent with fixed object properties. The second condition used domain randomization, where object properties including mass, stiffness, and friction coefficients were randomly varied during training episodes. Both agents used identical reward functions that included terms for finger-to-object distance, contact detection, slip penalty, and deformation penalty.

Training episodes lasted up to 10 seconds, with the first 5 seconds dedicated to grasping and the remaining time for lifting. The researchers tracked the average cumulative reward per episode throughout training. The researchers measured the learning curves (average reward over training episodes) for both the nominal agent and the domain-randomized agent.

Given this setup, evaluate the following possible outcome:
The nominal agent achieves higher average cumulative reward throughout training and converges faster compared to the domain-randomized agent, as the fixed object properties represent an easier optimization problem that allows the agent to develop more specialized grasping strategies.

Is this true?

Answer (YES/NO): NO